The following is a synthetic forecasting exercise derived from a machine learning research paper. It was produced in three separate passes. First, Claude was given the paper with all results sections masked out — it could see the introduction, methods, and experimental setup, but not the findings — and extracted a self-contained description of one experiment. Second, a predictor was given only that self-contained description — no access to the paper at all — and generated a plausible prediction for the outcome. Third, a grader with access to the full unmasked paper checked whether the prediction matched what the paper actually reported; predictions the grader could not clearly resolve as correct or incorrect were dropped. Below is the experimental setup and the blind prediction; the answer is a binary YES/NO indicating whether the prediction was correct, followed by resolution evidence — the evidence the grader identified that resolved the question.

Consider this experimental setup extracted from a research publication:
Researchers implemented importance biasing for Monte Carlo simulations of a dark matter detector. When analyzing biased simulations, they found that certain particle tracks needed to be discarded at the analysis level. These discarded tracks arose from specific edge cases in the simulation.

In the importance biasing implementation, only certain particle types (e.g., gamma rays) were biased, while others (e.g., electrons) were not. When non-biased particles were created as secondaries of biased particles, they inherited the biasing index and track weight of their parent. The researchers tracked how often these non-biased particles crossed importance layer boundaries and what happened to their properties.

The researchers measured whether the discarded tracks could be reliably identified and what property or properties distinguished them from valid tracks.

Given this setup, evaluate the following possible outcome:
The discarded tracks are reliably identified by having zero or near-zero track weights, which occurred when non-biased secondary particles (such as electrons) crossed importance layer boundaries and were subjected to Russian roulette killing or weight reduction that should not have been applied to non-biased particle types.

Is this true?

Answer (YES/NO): NO